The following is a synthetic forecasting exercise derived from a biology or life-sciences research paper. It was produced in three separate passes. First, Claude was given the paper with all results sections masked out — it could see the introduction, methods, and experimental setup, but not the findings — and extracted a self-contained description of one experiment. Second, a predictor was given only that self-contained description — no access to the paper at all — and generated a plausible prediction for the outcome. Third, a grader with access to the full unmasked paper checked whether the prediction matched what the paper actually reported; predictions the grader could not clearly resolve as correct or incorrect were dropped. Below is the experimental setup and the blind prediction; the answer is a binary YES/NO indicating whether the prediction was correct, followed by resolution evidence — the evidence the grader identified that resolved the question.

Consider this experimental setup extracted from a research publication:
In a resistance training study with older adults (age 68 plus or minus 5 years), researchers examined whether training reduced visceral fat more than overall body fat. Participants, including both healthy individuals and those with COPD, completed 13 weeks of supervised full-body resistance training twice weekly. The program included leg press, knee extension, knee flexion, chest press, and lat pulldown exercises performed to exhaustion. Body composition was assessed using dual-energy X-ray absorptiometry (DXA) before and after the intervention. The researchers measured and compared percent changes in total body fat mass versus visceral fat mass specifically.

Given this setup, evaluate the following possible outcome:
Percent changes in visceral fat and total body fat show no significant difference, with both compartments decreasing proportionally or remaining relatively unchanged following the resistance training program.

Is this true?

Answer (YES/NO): NO